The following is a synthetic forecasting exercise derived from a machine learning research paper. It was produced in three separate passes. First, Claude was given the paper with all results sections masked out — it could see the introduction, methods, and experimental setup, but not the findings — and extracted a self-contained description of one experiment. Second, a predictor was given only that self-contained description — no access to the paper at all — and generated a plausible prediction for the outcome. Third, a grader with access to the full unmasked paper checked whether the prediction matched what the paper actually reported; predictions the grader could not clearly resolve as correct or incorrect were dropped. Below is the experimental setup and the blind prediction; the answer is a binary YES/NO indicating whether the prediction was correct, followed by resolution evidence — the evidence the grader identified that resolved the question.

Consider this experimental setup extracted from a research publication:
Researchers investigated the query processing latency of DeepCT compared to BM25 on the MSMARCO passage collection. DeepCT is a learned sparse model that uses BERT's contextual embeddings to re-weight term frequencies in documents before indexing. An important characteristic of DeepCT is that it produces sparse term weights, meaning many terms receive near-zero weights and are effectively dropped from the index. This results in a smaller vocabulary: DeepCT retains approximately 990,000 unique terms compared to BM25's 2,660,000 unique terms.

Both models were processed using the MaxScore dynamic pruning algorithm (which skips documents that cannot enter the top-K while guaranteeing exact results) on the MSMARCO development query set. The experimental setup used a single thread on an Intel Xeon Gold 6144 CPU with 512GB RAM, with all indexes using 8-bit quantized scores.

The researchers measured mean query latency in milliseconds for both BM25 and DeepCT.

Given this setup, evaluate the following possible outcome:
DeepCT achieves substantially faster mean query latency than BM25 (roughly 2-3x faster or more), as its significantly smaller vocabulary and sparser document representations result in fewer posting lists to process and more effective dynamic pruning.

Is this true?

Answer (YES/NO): YES